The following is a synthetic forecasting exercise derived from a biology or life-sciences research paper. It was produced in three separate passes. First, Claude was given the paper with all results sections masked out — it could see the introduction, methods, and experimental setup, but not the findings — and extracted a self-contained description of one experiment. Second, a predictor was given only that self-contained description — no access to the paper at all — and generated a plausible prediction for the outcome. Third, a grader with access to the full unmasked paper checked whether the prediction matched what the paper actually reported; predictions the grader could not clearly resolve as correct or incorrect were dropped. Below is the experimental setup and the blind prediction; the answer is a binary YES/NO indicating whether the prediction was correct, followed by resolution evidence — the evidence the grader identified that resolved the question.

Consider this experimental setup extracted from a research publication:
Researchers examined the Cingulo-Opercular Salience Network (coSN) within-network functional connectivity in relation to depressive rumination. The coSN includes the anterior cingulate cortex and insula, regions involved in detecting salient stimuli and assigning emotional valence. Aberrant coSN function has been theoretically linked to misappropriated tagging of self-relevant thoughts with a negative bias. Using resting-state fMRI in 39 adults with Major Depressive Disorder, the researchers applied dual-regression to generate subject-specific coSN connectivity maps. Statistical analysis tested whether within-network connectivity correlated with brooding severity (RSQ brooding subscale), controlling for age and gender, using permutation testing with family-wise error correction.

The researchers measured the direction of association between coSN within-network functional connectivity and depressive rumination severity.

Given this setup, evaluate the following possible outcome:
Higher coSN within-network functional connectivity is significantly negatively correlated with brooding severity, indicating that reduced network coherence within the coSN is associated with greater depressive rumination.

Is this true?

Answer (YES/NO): YES